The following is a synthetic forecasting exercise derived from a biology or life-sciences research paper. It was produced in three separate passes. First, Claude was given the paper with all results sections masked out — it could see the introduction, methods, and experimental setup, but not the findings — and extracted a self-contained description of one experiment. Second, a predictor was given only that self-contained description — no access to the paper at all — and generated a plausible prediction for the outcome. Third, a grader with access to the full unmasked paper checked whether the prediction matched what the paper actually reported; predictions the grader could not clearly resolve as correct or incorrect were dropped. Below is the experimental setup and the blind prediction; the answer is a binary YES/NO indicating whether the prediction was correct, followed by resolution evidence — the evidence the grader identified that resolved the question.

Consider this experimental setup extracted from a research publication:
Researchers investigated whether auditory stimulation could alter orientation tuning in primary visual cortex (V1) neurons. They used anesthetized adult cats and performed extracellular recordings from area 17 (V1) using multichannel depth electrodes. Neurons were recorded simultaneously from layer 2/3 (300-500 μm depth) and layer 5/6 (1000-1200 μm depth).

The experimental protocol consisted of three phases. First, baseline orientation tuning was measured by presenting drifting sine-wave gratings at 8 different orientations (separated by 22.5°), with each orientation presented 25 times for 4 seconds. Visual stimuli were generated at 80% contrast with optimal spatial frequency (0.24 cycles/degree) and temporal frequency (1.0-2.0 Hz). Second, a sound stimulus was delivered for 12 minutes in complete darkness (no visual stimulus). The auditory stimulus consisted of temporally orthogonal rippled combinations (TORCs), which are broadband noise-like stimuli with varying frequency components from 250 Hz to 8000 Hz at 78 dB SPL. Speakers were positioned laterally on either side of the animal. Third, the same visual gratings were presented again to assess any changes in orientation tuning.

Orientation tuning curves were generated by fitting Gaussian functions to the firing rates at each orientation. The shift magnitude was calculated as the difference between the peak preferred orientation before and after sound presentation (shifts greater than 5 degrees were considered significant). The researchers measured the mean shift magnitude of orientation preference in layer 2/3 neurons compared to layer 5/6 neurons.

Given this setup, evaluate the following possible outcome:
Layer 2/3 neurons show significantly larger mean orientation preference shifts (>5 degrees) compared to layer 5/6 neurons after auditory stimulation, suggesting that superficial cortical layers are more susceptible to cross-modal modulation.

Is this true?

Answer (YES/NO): YES